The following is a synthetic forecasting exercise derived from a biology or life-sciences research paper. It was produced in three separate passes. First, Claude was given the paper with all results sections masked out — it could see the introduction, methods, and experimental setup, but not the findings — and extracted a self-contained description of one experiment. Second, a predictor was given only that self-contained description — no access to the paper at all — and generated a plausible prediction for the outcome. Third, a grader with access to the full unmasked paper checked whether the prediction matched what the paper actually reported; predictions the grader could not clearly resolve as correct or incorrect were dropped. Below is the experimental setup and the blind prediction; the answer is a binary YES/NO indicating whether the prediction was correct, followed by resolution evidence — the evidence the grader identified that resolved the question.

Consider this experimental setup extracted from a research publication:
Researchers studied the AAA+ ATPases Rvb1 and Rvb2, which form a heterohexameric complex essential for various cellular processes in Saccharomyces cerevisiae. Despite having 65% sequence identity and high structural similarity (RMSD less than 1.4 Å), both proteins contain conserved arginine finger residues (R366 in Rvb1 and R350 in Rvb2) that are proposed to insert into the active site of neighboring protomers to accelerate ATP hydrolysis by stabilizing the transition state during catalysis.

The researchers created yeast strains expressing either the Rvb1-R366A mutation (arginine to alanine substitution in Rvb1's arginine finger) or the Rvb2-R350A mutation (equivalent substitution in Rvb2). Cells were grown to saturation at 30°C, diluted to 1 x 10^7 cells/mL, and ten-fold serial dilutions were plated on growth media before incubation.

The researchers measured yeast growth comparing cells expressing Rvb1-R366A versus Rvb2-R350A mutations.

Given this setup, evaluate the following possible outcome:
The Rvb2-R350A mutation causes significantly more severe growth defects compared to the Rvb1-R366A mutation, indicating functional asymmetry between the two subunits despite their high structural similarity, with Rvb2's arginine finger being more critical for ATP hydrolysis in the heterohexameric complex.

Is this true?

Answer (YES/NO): NO